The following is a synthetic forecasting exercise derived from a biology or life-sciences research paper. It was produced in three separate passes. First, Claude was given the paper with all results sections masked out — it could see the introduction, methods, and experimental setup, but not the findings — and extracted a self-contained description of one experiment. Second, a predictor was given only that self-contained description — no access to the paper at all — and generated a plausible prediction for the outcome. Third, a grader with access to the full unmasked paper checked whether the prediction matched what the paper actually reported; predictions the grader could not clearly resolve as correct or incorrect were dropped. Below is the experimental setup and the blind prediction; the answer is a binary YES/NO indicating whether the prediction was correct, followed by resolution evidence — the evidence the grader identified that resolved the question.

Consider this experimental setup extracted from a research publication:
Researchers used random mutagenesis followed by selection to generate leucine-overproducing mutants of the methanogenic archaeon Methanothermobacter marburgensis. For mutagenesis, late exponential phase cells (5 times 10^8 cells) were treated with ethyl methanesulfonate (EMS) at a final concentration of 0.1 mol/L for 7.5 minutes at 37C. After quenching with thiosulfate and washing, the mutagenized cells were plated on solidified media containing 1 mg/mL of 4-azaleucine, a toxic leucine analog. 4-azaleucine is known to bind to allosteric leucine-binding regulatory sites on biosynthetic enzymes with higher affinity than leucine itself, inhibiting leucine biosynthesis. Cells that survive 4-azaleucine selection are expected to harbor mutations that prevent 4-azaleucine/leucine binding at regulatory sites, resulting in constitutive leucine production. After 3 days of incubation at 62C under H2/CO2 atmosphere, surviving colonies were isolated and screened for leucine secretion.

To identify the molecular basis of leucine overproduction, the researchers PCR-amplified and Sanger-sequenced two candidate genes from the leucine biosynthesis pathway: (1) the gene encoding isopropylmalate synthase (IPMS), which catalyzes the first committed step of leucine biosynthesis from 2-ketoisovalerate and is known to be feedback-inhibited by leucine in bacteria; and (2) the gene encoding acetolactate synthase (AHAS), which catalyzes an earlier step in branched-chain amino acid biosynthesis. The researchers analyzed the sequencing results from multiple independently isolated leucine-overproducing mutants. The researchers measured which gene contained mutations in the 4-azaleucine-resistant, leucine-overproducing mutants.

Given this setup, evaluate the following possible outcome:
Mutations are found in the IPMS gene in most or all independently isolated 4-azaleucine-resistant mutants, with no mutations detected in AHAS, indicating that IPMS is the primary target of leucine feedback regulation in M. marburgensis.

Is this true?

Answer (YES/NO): YES